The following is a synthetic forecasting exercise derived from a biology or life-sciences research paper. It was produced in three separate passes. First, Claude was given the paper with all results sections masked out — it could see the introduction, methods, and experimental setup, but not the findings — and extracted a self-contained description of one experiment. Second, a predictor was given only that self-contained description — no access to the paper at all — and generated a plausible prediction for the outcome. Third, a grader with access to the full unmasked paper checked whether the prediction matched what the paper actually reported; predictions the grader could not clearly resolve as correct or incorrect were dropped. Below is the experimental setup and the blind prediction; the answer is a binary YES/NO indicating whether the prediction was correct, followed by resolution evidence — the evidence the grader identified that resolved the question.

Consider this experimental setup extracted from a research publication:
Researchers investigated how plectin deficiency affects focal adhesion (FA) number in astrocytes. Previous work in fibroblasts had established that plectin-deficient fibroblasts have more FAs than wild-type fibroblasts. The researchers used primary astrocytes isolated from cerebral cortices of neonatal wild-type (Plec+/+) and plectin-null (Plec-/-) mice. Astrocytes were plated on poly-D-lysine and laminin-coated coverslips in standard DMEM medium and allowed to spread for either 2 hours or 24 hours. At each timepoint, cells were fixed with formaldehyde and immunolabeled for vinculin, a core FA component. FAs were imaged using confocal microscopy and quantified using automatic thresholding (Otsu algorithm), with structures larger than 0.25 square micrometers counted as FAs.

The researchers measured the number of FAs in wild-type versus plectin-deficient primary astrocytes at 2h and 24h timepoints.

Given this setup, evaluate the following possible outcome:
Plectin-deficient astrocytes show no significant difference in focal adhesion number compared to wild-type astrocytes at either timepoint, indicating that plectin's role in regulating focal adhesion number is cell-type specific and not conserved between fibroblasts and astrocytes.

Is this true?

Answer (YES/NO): NO